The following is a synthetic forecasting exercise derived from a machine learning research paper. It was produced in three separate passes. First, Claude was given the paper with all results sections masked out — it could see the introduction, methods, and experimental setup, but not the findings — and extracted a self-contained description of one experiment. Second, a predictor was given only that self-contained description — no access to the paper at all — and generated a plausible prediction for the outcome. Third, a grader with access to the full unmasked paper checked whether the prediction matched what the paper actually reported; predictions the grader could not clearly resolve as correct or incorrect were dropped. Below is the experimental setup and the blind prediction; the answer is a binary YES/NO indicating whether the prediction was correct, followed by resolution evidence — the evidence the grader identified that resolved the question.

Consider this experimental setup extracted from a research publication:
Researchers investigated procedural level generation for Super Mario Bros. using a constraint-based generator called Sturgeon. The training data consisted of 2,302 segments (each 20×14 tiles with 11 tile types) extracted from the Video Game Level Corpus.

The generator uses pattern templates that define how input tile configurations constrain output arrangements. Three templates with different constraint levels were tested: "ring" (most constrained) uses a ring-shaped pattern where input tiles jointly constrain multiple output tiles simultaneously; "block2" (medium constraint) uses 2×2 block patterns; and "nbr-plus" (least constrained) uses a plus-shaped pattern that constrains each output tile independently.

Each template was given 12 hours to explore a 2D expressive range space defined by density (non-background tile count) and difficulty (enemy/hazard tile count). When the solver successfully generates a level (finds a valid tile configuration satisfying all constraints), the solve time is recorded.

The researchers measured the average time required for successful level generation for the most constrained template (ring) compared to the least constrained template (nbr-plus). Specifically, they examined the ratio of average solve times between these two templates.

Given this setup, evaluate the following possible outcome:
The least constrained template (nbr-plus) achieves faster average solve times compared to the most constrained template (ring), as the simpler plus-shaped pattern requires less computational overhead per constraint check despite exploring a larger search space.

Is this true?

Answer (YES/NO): YES